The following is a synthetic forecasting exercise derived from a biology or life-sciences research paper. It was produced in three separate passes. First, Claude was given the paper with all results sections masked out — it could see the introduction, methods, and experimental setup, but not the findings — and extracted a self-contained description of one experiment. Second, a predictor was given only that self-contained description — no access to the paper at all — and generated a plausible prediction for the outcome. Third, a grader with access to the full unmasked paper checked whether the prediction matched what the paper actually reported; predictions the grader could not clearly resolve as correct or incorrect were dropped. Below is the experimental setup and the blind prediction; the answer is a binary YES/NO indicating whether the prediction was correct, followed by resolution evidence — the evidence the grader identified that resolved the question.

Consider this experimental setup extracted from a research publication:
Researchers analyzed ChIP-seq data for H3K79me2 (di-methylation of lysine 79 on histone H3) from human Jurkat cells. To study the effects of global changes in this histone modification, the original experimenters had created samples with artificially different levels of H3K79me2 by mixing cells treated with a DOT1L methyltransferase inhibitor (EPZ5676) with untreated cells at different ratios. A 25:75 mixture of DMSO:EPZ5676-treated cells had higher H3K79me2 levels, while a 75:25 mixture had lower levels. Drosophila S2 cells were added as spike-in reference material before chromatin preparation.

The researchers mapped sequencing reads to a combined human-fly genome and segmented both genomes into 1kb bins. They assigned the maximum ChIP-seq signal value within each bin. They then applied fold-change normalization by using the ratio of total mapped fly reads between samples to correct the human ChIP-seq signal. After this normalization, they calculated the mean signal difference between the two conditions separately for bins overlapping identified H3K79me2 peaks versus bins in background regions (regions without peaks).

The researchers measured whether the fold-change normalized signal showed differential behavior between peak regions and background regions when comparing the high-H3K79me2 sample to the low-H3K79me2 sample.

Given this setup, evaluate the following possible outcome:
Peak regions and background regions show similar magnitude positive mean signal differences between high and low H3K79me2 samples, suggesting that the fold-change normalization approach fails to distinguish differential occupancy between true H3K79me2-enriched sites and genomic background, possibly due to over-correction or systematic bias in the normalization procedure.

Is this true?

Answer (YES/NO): NO